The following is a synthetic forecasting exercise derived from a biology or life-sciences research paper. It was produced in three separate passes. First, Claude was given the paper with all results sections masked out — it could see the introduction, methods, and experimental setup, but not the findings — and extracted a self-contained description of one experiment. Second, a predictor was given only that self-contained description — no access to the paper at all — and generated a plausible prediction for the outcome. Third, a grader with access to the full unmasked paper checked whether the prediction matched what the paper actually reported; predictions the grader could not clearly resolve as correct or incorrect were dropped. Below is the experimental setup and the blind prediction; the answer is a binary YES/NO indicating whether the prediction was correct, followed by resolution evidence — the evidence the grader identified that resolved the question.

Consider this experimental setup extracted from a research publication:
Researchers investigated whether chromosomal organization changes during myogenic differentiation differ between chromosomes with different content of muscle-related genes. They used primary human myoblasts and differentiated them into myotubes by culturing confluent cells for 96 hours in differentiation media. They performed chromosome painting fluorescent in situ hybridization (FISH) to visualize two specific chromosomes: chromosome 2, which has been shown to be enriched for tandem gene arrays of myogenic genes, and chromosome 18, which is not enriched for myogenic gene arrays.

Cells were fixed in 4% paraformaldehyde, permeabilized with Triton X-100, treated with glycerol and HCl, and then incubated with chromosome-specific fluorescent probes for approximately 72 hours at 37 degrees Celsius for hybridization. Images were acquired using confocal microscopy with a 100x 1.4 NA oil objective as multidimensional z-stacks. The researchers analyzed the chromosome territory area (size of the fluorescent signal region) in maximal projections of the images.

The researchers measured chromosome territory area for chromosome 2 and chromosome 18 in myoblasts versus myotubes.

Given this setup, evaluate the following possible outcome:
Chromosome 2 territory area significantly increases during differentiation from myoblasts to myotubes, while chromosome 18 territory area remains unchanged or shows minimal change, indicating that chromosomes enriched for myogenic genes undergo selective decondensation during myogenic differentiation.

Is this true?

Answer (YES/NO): YES